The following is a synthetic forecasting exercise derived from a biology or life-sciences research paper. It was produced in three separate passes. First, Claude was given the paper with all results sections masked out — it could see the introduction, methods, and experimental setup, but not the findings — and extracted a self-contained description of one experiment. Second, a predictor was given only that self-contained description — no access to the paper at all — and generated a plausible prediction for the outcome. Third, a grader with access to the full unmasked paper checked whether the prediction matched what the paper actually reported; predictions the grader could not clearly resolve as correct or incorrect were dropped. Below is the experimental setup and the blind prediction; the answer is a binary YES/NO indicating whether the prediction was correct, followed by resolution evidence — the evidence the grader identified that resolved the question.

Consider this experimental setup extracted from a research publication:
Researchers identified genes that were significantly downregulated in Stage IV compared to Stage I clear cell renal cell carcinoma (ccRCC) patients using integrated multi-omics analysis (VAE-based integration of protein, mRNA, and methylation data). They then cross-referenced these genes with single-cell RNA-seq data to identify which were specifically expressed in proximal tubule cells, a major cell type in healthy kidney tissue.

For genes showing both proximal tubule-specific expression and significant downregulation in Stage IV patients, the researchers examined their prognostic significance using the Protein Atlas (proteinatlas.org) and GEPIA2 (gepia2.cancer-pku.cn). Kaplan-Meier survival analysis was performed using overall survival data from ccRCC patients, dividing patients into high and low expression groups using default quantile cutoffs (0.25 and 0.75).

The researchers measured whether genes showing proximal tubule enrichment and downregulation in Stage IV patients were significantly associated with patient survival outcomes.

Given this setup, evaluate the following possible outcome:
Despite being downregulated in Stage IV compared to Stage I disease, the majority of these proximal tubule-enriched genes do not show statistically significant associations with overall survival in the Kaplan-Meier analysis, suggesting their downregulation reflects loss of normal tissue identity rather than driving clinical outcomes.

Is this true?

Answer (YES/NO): NO